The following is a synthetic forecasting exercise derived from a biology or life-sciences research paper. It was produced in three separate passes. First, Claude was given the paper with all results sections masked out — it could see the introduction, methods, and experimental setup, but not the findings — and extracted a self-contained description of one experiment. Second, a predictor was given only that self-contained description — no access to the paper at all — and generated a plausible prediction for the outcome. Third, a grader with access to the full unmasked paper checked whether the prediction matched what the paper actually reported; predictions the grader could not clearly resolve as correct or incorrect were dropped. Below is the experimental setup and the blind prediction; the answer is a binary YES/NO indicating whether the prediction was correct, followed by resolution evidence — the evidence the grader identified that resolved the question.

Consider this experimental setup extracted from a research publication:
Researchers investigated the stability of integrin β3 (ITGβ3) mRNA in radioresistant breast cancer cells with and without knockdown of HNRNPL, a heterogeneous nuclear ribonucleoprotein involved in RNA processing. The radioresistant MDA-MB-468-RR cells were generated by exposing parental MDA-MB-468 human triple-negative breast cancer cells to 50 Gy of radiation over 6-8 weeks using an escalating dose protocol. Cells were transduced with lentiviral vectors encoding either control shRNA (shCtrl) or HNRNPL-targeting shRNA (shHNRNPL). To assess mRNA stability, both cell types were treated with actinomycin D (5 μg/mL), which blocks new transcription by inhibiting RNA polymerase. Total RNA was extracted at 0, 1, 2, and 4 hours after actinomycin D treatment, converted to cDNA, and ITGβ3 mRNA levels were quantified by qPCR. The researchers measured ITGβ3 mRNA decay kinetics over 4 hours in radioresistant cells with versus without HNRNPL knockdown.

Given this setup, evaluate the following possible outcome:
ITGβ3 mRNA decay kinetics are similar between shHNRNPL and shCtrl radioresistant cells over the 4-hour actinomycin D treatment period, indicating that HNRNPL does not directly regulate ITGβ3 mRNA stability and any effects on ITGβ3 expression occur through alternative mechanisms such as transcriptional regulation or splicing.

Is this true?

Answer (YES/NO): NO